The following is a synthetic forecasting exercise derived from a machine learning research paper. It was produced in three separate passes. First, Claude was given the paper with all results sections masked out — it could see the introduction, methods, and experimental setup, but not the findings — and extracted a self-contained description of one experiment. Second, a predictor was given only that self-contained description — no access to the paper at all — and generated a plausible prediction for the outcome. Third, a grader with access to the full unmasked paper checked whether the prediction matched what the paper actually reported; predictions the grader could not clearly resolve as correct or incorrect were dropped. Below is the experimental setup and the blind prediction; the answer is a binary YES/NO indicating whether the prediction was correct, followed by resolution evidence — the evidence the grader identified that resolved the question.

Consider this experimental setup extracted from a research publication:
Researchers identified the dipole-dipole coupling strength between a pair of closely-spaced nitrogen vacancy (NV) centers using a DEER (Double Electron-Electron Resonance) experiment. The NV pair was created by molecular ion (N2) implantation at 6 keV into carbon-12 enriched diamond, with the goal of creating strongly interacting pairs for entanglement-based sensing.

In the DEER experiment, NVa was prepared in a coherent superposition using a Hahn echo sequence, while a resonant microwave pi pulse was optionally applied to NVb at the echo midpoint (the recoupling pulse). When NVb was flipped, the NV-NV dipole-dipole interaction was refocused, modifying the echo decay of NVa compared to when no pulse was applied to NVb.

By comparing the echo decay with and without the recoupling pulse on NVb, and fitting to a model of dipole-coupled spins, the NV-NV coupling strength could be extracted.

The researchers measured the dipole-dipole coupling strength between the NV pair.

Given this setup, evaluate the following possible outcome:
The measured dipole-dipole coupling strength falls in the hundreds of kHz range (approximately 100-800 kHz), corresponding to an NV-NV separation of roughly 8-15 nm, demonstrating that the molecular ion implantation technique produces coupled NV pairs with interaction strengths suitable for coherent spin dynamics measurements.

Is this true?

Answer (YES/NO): NO